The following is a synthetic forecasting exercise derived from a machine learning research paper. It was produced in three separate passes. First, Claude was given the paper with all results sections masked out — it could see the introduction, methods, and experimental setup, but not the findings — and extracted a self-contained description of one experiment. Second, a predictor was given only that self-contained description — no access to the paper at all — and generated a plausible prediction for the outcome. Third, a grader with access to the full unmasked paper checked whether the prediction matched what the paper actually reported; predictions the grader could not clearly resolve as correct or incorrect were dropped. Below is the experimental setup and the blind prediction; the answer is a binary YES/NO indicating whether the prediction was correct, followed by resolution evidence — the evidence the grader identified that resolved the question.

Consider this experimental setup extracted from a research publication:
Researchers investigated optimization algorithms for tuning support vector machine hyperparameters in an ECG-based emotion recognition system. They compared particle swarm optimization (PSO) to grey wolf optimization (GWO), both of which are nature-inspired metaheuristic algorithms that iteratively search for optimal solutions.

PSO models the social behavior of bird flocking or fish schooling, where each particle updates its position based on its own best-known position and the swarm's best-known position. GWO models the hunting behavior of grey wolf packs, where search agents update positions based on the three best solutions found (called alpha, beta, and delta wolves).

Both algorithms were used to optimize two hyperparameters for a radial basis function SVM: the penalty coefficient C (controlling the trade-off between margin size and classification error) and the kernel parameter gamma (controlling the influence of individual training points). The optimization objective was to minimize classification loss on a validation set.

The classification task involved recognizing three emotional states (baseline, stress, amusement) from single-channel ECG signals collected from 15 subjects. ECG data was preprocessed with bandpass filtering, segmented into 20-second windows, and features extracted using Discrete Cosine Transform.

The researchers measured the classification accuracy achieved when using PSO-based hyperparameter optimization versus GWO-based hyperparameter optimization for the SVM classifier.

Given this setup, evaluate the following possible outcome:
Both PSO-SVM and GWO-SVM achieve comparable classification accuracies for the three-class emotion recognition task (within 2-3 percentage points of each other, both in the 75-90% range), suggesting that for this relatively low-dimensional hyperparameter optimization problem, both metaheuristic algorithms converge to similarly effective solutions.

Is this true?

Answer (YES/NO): NO